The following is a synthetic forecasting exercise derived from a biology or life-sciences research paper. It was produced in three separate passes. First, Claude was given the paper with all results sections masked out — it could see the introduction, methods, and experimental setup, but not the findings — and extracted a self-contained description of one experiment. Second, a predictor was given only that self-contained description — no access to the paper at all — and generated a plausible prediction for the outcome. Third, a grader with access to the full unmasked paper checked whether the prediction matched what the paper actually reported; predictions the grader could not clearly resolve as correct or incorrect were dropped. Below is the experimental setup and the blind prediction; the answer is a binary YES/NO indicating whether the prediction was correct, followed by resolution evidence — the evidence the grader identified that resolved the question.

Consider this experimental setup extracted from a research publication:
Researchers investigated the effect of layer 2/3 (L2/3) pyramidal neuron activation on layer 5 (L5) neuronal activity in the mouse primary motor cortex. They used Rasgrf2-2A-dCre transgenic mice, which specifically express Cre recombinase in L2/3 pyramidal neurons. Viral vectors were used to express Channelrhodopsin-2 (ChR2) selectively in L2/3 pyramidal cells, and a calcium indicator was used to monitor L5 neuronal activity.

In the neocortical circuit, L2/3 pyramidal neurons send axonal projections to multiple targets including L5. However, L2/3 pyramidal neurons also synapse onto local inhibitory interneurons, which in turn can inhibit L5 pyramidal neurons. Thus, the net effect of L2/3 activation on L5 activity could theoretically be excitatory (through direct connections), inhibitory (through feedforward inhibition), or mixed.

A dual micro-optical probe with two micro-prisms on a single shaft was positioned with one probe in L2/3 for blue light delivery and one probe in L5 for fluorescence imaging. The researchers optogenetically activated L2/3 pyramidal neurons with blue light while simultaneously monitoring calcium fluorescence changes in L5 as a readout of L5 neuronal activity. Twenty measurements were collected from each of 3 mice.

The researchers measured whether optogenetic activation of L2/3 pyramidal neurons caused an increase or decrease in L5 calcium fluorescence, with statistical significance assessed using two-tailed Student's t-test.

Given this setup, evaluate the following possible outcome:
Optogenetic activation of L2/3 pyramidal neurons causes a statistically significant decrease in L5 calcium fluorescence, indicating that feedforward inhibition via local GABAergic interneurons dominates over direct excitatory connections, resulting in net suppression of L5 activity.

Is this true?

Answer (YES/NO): YES